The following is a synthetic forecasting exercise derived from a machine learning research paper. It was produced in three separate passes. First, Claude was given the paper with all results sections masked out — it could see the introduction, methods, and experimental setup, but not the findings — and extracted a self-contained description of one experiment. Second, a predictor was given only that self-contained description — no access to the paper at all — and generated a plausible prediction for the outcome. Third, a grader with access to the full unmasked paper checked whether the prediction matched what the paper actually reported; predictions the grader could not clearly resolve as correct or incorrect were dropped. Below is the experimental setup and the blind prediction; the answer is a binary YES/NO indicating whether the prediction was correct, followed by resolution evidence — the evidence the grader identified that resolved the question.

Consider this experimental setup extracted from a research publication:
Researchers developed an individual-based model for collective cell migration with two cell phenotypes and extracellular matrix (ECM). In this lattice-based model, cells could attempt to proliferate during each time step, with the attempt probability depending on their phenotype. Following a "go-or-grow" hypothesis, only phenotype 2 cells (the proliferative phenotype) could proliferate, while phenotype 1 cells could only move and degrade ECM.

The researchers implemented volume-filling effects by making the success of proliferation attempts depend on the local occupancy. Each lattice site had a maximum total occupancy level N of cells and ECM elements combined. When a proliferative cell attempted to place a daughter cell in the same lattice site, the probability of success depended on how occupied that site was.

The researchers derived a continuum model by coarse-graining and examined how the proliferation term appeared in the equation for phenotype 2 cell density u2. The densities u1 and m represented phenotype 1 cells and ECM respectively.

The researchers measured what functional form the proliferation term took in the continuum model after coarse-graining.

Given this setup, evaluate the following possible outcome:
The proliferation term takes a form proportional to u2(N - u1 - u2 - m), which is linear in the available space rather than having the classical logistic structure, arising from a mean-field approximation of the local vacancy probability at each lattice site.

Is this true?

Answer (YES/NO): NO